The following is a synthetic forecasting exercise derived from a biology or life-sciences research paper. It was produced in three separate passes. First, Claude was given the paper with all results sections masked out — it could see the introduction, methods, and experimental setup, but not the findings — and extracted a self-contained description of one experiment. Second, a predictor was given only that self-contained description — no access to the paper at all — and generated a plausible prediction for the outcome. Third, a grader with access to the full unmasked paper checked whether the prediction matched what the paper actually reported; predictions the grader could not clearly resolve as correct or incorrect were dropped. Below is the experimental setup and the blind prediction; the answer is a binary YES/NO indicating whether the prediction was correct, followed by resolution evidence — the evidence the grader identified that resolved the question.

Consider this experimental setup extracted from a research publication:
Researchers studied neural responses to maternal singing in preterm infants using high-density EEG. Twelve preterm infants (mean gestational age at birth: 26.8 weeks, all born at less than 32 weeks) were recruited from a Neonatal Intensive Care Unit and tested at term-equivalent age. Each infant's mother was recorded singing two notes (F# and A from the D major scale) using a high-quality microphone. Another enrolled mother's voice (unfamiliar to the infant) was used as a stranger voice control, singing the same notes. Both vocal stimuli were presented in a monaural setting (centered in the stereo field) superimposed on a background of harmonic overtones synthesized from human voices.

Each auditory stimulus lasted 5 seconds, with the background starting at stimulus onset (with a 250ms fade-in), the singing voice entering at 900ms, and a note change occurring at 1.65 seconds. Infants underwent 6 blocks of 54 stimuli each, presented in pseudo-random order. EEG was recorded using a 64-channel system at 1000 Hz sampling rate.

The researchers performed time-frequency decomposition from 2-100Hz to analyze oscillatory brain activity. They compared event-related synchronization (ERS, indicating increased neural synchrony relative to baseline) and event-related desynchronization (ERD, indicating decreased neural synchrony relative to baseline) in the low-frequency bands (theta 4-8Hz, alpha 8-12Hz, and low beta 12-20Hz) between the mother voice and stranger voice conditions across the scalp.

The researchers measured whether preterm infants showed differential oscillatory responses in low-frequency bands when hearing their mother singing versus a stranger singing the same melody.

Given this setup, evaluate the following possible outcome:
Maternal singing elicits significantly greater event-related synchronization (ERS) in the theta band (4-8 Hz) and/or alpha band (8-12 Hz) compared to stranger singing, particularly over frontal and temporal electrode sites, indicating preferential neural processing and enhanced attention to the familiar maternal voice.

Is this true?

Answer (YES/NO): YES